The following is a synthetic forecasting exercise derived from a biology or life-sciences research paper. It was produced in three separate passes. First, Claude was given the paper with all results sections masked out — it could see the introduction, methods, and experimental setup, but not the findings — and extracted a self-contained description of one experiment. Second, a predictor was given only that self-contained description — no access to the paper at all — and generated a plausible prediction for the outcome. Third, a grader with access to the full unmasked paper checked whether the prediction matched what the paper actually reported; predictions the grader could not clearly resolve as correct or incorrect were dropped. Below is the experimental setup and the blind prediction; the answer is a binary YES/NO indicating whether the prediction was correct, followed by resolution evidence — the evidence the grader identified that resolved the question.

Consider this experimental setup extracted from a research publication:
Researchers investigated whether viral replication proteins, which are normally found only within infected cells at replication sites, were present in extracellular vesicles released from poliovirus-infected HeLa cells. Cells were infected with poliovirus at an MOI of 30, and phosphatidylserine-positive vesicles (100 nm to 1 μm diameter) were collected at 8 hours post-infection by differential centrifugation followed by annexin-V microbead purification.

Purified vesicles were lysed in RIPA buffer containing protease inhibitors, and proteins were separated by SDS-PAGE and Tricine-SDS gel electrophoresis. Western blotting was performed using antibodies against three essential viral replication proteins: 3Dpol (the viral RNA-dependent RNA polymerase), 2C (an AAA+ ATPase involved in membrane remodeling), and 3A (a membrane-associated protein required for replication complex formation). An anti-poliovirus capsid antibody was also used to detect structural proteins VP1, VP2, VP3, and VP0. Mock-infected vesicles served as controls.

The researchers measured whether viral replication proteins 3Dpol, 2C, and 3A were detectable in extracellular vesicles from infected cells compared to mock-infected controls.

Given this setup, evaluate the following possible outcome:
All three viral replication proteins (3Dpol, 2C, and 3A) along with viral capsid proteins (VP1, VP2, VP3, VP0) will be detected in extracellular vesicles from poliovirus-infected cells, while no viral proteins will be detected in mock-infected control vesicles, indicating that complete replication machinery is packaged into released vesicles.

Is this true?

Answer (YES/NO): YES